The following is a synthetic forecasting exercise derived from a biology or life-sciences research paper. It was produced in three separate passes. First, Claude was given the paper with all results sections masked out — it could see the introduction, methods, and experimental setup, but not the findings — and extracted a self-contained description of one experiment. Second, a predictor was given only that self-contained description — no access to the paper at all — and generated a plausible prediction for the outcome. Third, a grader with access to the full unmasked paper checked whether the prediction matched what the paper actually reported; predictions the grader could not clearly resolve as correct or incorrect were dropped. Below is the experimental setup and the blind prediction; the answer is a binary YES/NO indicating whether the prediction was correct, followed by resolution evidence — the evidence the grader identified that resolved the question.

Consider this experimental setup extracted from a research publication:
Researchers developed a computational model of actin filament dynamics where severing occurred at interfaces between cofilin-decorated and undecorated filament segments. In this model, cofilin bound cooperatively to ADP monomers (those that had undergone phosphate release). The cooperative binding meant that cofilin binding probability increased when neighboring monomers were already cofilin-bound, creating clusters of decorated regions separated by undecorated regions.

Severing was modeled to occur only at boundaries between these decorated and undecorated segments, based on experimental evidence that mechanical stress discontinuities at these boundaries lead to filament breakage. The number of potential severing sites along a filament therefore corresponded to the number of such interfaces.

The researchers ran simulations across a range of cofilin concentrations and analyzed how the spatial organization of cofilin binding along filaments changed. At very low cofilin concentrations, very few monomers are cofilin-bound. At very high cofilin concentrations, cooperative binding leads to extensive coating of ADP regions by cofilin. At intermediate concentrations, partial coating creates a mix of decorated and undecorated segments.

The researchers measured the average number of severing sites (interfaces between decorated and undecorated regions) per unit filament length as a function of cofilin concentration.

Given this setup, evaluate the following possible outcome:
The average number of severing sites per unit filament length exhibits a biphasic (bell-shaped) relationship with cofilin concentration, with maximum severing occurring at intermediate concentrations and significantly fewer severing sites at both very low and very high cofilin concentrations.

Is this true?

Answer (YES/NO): YES